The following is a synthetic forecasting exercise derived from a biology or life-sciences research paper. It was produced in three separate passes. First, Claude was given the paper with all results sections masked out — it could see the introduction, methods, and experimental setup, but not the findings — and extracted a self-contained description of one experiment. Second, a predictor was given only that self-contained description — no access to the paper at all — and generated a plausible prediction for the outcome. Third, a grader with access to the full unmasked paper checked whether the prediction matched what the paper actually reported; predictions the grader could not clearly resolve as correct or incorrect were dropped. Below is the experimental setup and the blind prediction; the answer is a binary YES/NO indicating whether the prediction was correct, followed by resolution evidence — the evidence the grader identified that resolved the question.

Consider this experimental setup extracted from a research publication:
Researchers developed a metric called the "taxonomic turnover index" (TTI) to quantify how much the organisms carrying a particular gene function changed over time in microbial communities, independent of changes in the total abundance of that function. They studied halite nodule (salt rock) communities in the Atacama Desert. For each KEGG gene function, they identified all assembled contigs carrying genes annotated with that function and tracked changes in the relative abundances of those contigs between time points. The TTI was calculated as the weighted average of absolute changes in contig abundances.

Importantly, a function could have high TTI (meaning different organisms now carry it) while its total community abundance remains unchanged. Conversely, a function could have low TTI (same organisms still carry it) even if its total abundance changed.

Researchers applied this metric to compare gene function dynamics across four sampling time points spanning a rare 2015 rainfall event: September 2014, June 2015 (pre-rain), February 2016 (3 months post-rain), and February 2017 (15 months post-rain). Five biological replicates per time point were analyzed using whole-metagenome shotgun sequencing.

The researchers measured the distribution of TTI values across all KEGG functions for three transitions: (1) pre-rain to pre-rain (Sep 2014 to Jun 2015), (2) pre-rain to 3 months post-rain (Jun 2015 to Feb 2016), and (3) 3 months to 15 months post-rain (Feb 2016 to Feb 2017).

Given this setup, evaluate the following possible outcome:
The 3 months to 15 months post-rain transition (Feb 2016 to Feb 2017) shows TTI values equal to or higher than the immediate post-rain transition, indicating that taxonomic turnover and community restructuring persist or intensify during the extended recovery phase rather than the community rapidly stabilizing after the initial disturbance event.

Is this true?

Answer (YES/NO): NO